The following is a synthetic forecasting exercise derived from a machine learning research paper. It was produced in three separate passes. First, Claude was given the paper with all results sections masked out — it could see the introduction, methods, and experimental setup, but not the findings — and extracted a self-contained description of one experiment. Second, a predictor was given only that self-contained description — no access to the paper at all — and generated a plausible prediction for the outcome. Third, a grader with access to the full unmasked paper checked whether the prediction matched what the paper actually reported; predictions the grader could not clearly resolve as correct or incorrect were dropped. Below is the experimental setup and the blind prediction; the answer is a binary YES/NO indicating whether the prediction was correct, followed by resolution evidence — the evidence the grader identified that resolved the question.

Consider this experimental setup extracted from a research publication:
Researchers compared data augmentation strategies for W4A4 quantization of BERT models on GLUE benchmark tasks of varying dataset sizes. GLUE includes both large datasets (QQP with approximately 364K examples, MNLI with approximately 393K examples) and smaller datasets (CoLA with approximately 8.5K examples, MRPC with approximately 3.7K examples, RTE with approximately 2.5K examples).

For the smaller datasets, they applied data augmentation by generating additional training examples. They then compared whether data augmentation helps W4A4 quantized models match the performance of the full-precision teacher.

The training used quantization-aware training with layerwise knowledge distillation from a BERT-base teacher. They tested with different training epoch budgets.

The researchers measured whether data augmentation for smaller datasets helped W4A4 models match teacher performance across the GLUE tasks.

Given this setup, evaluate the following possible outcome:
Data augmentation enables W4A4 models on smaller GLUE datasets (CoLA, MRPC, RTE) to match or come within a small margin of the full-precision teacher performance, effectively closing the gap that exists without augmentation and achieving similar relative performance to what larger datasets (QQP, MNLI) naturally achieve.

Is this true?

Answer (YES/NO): YES